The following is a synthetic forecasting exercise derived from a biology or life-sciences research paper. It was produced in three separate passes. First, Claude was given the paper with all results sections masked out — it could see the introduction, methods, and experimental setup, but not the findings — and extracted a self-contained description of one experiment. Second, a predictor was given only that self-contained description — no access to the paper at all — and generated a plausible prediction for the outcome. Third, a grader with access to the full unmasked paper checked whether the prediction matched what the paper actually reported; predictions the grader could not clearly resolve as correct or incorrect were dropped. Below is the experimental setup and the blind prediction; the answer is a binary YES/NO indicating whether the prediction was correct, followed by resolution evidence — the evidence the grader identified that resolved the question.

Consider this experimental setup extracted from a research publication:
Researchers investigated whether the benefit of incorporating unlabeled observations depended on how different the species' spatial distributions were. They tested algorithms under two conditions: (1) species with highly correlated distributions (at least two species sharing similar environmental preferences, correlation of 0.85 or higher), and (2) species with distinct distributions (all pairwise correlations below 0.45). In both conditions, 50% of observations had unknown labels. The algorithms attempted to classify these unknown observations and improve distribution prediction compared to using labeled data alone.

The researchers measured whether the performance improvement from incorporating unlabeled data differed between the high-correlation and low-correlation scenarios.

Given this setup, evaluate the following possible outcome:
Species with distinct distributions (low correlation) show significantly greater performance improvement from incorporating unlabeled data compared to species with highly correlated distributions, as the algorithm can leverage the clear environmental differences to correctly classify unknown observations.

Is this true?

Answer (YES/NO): NO